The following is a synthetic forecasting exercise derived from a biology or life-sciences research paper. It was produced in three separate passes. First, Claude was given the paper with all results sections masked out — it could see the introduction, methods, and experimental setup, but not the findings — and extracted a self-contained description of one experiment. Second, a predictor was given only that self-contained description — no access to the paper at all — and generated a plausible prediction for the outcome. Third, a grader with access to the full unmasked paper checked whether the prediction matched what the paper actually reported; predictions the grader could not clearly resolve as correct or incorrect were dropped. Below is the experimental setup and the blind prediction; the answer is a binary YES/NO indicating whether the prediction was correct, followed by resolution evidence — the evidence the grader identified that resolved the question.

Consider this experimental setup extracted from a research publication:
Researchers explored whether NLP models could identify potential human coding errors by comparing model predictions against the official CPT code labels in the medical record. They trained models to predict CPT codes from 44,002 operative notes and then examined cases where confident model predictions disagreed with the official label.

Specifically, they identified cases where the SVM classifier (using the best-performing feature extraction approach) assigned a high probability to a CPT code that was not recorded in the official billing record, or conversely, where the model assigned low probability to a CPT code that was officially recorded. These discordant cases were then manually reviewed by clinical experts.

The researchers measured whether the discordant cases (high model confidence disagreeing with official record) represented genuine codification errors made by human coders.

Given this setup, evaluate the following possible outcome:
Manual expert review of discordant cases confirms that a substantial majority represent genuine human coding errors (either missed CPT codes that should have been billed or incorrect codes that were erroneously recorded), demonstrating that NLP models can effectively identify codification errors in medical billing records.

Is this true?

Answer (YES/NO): YES